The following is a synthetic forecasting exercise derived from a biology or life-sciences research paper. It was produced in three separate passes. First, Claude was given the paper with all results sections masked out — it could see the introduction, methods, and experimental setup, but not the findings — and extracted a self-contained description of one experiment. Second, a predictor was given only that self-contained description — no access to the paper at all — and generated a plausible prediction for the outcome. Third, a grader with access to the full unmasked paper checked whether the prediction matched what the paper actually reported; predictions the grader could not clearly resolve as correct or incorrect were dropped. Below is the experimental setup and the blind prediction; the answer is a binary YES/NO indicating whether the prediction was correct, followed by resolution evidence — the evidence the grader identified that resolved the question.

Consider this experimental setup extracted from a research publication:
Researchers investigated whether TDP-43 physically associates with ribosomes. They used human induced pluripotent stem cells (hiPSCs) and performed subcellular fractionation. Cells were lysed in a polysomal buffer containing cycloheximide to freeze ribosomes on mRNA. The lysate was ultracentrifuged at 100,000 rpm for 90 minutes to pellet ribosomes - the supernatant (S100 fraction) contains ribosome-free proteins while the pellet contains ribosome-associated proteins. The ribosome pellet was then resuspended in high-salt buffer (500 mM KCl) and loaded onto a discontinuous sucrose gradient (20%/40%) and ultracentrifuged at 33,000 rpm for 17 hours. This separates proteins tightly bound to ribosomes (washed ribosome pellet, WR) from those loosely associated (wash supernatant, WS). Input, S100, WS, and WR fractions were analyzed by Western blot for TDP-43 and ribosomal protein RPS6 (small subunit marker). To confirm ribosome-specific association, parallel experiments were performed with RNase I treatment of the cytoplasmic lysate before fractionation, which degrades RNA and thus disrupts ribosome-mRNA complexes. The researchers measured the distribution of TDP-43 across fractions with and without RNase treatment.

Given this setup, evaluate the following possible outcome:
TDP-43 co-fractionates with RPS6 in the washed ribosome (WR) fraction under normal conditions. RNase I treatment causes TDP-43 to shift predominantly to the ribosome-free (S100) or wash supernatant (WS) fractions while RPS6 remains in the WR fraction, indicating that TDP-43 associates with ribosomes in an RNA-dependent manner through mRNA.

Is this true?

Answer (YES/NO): NO